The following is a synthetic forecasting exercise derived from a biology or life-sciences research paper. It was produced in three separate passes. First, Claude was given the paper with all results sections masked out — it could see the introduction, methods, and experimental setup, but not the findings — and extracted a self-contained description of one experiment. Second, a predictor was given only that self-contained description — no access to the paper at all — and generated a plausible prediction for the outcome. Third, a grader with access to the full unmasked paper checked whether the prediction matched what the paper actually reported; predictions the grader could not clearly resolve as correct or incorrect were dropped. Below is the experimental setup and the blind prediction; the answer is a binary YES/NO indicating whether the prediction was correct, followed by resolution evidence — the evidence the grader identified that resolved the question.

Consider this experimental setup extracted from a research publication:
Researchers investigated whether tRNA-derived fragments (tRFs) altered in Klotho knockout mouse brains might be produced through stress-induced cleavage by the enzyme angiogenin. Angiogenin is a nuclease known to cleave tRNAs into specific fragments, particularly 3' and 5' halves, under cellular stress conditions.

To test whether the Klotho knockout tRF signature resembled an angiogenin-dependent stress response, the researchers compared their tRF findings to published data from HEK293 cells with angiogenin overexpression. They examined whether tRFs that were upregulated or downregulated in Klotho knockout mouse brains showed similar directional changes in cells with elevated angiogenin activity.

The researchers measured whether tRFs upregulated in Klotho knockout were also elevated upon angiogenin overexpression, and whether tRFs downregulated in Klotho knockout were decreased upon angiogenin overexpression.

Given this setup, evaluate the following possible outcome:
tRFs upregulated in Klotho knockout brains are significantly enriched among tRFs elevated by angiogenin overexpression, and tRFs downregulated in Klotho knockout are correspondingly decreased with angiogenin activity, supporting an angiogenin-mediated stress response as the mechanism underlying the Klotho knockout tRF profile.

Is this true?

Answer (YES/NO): YES